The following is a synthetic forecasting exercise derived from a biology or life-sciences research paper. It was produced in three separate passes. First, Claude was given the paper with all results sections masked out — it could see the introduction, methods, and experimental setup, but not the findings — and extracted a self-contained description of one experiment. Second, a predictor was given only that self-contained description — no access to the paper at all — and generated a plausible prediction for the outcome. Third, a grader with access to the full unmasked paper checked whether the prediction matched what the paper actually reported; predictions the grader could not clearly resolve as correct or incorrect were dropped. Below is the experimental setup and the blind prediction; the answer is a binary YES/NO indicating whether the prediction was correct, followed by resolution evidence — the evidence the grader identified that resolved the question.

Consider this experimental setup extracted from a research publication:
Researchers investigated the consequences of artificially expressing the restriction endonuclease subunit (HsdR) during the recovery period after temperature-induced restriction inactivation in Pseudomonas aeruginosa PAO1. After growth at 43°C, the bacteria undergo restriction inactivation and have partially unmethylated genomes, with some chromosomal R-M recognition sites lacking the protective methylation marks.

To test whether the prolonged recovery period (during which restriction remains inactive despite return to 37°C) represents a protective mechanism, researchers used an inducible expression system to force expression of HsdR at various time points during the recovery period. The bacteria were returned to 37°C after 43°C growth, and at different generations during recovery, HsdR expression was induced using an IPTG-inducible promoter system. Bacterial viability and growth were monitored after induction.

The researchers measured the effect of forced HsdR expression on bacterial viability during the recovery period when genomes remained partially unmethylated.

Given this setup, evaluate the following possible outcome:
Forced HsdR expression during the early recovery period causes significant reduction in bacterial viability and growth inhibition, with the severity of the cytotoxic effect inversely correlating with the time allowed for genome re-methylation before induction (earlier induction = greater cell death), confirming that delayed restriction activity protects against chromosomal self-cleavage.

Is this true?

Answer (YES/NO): NO